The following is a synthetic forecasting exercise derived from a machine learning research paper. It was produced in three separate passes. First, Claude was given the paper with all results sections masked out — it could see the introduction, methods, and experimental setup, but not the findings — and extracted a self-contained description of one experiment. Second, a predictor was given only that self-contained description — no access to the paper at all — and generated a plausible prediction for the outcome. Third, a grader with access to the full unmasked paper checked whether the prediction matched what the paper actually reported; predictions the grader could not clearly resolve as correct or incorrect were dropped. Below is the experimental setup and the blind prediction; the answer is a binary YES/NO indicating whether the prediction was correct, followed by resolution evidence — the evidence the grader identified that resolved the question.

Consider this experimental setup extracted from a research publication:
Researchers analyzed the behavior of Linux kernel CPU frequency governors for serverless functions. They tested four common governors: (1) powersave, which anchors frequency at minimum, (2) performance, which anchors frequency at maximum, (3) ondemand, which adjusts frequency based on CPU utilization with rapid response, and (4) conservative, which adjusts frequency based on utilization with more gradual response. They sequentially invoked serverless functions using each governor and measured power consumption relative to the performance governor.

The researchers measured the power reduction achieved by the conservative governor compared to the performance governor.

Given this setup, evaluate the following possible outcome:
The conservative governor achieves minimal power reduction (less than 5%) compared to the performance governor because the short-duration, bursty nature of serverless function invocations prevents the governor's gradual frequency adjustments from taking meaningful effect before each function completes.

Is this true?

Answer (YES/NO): NO